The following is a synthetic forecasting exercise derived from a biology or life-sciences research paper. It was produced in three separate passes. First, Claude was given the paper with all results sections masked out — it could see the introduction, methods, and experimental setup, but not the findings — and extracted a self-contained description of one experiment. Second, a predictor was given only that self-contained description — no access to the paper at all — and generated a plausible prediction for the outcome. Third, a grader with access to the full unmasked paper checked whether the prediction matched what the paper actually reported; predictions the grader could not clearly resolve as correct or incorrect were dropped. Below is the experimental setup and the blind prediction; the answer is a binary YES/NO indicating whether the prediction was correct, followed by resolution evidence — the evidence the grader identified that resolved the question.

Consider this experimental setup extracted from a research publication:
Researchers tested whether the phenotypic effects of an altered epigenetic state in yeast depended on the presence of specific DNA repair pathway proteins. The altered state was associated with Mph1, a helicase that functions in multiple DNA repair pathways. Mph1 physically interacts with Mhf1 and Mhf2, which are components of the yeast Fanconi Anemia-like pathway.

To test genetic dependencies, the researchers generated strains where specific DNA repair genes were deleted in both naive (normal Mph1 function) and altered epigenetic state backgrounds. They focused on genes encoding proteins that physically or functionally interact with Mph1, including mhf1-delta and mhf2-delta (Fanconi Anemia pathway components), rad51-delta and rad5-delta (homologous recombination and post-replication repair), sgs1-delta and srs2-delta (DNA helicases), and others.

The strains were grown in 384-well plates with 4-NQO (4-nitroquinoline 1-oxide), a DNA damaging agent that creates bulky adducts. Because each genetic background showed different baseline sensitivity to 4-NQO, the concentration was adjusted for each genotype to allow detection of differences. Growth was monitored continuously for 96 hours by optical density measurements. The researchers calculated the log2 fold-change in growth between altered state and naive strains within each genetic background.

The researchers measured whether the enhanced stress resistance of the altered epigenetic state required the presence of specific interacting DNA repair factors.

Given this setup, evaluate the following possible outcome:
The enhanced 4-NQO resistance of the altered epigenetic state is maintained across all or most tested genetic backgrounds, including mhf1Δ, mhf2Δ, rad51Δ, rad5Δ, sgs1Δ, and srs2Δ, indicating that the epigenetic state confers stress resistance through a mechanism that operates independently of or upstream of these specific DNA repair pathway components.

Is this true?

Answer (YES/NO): NO